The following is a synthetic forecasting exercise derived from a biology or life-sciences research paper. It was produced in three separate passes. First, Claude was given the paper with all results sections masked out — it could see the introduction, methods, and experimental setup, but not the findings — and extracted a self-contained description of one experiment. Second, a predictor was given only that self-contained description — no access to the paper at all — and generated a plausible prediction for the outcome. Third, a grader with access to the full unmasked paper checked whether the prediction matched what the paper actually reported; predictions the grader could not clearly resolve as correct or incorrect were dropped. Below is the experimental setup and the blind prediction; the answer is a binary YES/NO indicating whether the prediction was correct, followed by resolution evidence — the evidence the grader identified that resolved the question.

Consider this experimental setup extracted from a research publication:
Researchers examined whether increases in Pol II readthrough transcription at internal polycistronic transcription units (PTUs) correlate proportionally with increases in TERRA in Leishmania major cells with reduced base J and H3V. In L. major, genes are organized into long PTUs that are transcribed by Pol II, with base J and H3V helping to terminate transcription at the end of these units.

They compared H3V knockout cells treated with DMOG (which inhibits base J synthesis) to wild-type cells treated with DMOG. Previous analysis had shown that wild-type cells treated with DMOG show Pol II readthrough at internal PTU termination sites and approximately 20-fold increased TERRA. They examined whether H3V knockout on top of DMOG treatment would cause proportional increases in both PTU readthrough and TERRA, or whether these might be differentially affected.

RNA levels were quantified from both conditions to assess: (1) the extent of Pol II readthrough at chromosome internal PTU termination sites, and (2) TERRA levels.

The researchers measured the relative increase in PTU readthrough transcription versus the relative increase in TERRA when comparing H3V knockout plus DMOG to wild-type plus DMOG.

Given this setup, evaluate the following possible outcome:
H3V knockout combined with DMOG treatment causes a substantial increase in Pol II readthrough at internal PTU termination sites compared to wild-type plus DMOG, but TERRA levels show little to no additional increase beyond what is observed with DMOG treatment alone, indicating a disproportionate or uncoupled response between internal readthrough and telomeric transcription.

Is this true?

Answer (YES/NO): NO